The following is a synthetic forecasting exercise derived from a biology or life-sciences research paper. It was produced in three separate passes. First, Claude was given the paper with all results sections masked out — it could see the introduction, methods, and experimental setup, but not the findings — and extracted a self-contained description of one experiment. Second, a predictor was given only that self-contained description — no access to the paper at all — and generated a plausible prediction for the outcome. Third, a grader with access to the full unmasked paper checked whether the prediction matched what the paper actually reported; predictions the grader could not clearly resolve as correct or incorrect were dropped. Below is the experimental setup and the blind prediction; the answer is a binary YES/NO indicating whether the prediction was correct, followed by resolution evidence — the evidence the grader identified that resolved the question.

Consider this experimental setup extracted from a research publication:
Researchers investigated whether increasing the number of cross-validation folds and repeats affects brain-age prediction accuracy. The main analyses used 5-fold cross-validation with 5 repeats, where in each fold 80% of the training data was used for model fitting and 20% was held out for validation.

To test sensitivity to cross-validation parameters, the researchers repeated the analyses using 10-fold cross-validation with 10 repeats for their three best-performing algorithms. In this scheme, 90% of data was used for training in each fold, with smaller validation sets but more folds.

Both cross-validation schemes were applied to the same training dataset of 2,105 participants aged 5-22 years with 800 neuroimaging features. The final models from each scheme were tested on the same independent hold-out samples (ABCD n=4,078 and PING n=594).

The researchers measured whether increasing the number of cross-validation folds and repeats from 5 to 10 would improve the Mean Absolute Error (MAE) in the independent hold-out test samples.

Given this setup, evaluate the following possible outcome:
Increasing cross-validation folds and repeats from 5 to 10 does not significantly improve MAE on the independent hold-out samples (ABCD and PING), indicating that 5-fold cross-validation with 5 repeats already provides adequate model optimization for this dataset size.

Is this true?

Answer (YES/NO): YES